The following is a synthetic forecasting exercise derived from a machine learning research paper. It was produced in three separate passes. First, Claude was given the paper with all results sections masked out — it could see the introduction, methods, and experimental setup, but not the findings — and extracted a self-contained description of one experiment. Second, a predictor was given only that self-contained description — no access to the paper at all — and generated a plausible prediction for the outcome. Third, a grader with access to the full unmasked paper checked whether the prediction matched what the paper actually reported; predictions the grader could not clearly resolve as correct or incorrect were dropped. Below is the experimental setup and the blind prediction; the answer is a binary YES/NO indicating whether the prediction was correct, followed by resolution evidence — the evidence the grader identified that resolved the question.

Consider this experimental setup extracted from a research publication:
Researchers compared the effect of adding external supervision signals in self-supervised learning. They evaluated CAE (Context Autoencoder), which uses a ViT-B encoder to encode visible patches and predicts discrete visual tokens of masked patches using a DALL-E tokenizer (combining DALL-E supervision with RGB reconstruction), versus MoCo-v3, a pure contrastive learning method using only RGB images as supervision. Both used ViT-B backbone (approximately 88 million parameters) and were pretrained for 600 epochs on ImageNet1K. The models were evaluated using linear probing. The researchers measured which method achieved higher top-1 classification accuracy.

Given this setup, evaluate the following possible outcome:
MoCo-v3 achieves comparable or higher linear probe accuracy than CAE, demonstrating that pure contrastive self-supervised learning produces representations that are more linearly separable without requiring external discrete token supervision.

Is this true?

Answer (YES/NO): YES